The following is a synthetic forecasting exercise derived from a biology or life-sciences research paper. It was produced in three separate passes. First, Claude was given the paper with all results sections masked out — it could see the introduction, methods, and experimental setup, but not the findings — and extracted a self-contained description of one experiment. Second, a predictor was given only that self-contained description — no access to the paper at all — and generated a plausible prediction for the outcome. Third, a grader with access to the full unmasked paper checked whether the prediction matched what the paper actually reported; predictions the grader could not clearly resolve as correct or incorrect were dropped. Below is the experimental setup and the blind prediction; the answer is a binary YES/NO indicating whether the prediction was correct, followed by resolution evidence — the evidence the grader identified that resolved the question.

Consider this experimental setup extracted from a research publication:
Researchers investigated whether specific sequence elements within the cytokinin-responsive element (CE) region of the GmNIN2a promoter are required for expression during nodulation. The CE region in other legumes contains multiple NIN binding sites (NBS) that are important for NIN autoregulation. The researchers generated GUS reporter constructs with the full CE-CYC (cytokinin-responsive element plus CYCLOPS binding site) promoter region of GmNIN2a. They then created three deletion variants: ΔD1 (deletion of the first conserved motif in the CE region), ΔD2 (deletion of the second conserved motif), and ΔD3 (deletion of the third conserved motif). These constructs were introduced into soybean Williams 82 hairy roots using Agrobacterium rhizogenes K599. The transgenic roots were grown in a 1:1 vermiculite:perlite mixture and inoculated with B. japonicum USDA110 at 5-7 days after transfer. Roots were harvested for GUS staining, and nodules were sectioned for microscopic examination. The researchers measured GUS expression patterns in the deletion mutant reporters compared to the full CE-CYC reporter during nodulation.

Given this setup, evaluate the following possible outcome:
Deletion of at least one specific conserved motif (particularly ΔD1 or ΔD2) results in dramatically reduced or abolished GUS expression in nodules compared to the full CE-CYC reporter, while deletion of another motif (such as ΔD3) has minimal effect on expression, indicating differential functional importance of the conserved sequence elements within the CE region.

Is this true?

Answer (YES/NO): YES